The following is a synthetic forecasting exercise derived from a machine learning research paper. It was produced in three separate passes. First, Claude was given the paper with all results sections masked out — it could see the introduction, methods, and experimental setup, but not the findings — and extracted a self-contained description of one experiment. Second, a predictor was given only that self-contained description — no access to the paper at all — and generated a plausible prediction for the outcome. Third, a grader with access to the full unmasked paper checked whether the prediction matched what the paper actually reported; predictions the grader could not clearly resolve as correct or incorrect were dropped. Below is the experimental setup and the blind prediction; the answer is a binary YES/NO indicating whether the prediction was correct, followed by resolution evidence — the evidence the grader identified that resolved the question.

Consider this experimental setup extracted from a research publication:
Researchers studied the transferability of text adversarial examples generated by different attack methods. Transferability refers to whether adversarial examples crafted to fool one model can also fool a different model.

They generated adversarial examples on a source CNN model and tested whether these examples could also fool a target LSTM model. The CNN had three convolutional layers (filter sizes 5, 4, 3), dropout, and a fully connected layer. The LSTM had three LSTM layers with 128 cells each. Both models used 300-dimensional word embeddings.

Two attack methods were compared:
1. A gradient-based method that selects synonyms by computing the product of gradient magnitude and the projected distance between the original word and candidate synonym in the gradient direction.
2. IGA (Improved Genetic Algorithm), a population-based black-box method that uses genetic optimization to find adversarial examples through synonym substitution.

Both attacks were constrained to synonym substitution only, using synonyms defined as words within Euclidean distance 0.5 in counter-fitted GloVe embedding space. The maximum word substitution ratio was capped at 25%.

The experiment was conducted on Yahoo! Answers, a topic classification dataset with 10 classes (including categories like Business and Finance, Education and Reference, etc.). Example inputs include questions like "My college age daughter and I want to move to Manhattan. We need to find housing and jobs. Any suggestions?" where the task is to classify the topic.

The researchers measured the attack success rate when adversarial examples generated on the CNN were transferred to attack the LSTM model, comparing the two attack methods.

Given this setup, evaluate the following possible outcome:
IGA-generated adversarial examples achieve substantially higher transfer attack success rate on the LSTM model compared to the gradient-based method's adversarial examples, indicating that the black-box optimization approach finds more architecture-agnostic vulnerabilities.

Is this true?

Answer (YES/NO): NO